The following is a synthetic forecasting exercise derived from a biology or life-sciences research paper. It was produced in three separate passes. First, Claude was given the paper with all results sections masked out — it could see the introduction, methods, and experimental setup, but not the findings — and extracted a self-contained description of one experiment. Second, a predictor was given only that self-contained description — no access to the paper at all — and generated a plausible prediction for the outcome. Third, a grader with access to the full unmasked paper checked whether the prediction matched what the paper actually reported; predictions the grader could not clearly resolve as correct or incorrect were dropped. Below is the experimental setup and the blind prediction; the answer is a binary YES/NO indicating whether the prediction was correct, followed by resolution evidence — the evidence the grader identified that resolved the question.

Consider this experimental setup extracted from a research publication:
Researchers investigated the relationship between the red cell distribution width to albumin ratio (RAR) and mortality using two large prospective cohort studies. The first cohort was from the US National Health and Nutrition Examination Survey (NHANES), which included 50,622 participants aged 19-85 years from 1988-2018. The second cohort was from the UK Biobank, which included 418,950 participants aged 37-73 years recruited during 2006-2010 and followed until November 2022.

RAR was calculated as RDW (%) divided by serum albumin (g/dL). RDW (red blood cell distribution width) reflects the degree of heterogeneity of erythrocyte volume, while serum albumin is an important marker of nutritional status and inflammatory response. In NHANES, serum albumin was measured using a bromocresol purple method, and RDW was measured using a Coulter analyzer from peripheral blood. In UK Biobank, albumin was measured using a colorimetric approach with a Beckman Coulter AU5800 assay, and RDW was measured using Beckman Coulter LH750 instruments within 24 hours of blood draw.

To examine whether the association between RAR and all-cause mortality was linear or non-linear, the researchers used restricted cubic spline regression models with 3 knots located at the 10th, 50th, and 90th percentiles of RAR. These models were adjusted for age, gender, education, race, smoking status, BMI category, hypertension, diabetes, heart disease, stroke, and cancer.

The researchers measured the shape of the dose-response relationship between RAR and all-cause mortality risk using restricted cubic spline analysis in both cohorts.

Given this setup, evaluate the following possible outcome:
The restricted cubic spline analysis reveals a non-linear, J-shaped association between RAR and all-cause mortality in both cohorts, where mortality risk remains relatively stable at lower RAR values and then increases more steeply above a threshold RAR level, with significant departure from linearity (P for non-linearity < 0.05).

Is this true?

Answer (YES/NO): NO